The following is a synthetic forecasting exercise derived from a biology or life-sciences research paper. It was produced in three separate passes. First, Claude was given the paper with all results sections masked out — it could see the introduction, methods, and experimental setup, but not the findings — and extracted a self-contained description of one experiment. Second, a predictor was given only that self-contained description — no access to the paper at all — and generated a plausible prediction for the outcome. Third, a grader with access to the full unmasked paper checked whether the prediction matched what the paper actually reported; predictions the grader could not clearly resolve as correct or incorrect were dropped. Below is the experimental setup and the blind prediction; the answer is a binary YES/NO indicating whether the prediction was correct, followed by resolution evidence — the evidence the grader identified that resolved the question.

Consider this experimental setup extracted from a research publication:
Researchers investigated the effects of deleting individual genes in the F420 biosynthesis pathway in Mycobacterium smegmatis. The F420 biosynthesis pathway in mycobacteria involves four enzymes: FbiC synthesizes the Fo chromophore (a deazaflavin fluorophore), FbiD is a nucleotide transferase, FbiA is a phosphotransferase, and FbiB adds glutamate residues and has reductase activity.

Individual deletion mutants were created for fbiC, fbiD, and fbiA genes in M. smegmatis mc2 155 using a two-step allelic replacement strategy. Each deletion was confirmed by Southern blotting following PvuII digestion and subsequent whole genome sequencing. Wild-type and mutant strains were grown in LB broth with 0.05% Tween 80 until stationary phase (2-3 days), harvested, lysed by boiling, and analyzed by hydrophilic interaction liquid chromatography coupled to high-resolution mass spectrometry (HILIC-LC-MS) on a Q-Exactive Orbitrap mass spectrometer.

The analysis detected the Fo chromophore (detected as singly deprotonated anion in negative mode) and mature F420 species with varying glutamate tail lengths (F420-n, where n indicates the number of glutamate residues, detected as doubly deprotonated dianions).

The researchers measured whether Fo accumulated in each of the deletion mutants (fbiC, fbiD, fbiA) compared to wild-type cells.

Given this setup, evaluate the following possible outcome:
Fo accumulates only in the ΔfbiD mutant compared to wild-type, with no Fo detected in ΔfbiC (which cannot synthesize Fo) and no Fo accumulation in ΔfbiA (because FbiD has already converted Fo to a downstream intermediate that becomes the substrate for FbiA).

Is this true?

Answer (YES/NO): NO